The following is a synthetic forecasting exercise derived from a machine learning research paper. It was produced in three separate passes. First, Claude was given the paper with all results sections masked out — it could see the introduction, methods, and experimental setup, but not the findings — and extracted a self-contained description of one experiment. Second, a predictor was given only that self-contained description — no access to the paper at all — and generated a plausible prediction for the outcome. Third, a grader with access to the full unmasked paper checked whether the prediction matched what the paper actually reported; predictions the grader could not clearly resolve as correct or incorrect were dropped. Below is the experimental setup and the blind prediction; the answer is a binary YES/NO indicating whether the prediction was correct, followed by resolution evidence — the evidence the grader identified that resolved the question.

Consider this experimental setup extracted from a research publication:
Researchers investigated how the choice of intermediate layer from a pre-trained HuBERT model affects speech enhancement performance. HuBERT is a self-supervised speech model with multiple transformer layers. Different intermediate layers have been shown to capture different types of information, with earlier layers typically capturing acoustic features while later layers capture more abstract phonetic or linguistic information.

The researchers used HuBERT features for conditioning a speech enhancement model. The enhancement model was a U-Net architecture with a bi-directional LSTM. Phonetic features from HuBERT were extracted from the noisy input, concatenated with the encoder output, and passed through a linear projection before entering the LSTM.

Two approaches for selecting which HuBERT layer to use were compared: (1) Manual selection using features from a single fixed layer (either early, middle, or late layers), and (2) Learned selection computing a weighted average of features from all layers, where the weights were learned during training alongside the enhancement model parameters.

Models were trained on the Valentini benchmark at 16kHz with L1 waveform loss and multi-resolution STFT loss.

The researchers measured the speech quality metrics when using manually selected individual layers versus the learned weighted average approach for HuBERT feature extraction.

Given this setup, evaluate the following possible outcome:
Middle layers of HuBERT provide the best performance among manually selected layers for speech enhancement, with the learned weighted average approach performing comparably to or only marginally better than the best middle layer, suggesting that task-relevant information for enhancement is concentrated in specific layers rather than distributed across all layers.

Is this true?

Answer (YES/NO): NO